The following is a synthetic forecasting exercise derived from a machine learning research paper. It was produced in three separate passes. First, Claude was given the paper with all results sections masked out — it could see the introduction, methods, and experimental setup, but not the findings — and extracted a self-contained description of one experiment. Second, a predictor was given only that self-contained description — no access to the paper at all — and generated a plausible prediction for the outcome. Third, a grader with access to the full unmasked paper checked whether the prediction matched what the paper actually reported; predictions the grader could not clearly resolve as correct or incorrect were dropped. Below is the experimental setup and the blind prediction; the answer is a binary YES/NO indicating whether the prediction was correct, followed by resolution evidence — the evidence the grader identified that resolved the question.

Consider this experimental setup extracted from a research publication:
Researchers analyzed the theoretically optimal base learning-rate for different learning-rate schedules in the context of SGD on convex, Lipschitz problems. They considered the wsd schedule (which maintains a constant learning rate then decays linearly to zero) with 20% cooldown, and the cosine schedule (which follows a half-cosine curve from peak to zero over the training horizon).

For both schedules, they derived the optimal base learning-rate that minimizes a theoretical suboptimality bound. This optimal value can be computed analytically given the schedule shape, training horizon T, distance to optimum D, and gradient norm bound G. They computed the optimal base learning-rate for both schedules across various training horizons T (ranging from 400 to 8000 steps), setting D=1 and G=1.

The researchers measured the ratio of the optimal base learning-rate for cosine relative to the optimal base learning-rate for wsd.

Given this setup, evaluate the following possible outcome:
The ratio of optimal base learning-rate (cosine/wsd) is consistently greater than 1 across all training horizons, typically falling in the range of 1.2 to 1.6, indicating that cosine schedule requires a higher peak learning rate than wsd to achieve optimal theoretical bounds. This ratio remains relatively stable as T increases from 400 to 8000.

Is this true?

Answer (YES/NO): NO